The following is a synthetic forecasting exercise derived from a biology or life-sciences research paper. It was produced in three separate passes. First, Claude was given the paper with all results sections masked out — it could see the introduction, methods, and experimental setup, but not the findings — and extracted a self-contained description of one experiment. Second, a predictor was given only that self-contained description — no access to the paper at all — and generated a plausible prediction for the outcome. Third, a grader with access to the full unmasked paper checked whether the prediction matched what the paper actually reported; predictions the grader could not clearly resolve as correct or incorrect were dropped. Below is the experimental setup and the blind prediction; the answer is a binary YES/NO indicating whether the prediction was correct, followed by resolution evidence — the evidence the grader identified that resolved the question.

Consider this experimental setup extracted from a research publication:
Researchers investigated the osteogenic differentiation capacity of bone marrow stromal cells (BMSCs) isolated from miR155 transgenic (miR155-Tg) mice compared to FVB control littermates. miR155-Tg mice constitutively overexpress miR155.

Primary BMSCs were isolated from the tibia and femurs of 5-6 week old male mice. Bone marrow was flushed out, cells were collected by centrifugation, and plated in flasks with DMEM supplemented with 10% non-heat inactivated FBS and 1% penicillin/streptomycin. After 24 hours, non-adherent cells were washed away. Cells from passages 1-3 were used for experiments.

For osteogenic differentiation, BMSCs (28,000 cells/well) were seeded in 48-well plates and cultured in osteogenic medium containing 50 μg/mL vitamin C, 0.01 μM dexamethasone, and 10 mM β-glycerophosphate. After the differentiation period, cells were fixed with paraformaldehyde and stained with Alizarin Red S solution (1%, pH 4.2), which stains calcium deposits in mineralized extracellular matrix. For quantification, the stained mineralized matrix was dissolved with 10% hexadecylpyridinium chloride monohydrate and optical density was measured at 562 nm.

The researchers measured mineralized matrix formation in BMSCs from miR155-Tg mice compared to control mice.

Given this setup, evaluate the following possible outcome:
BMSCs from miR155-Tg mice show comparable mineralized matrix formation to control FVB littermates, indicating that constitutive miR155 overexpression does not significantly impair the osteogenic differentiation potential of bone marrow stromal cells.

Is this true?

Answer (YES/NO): NO